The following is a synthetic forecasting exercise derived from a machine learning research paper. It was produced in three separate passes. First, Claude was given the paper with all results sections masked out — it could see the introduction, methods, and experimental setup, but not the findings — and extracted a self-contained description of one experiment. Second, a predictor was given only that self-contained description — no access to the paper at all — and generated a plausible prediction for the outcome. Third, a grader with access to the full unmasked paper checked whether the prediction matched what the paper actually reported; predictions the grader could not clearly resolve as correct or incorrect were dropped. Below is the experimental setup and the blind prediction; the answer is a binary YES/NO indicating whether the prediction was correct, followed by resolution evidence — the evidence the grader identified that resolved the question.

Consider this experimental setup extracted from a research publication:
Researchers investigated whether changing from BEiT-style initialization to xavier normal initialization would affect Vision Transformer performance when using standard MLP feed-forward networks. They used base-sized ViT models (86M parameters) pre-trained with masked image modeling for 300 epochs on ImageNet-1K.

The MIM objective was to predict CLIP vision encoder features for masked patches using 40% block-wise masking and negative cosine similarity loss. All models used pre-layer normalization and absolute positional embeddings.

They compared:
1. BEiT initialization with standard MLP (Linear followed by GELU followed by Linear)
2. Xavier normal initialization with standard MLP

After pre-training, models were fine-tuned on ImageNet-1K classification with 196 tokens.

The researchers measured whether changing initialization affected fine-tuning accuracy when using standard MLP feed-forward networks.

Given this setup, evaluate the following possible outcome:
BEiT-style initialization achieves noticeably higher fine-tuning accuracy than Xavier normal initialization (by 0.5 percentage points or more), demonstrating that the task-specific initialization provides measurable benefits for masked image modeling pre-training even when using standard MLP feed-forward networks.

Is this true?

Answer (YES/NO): NO